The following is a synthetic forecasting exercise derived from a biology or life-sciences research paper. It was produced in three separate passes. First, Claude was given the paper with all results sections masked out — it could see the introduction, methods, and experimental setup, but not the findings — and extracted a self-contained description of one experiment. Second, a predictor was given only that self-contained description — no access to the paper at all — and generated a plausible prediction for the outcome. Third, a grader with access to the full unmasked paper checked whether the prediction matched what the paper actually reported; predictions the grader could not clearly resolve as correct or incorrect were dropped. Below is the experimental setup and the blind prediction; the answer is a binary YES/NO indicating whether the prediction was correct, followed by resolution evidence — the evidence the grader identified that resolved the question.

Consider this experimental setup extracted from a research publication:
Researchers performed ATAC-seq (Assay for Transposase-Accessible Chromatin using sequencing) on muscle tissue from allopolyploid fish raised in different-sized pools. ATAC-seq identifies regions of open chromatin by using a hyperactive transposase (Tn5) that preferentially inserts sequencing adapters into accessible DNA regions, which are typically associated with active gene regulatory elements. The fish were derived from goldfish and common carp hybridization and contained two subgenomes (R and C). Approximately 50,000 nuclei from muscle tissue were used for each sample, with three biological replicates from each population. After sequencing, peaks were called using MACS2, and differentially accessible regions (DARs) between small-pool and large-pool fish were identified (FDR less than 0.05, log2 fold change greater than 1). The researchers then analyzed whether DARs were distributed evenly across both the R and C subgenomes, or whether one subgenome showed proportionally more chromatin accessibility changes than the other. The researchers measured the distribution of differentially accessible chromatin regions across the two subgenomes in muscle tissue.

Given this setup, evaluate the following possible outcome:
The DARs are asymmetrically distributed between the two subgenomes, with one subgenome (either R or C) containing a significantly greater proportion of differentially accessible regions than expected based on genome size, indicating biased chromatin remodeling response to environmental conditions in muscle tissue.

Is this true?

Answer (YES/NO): NO